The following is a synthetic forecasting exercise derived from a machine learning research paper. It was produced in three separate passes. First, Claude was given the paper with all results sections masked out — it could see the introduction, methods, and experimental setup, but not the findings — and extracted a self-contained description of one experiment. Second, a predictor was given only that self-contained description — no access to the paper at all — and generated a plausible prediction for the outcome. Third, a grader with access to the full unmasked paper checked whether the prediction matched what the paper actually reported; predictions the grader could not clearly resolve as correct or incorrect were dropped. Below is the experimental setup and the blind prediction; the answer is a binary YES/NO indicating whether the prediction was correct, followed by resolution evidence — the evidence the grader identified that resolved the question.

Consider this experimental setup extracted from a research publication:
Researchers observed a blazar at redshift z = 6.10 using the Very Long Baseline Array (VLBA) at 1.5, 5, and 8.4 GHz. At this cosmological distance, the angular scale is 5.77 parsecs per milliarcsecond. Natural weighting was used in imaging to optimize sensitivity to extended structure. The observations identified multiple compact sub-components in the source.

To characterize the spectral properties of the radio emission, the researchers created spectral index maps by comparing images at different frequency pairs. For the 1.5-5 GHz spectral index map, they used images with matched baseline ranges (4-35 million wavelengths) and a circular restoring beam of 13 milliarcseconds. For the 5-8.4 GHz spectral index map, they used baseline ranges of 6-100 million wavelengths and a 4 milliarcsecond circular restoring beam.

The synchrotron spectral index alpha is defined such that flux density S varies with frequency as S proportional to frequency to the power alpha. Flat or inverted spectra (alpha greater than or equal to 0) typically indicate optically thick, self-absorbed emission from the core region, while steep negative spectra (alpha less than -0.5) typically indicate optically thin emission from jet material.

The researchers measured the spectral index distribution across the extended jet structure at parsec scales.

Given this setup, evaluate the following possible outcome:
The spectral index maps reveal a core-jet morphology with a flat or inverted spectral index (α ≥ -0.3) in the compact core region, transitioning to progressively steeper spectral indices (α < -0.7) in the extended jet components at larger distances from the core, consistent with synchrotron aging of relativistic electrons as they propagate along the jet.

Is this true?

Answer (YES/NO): NO